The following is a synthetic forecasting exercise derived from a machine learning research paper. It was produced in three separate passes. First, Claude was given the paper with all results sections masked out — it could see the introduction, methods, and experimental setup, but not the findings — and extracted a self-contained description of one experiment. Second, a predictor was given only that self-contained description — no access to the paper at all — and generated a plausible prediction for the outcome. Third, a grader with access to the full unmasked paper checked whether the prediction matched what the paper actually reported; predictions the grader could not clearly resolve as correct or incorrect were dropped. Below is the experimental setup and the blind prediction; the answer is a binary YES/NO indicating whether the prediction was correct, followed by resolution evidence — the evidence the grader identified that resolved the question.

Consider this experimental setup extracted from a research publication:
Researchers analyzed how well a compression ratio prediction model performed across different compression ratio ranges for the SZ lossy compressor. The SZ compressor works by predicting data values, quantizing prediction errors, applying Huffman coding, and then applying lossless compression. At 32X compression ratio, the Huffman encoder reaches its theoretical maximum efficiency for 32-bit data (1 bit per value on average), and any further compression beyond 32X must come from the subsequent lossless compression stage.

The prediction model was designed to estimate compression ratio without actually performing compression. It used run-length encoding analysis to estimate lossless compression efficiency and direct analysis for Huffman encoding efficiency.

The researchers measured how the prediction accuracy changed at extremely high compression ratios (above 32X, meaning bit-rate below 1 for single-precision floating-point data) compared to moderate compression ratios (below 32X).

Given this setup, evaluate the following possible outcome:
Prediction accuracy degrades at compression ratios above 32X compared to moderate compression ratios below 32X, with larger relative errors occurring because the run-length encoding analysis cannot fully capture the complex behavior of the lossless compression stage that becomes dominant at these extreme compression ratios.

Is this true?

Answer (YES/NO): YES